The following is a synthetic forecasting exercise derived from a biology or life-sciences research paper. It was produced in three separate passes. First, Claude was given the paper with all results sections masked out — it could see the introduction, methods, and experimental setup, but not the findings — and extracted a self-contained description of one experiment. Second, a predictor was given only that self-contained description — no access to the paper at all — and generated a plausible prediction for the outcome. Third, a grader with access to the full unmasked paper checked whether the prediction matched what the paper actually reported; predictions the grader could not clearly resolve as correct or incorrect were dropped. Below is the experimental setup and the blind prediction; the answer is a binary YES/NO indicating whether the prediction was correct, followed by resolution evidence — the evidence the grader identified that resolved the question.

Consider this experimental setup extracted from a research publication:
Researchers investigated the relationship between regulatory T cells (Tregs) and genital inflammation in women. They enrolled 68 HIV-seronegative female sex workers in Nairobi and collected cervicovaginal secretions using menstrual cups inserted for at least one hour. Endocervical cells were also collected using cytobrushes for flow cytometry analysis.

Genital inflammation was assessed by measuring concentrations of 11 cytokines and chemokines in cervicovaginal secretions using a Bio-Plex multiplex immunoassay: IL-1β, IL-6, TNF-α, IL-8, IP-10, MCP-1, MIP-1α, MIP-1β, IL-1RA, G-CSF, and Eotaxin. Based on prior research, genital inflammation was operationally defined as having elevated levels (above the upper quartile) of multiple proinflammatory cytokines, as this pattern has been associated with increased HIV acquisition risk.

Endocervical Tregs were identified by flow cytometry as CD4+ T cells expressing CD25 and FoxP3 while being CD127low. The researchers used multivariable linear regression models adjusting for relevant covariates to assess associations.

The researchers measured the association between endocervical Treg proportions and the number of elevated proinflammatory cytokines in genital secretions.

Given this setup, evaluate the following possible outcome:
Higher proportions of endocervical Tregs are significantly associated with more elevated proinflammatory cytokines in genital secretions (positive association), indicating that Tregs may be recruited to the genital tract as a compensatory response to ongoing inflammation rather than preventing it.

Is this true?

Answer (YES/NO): NO